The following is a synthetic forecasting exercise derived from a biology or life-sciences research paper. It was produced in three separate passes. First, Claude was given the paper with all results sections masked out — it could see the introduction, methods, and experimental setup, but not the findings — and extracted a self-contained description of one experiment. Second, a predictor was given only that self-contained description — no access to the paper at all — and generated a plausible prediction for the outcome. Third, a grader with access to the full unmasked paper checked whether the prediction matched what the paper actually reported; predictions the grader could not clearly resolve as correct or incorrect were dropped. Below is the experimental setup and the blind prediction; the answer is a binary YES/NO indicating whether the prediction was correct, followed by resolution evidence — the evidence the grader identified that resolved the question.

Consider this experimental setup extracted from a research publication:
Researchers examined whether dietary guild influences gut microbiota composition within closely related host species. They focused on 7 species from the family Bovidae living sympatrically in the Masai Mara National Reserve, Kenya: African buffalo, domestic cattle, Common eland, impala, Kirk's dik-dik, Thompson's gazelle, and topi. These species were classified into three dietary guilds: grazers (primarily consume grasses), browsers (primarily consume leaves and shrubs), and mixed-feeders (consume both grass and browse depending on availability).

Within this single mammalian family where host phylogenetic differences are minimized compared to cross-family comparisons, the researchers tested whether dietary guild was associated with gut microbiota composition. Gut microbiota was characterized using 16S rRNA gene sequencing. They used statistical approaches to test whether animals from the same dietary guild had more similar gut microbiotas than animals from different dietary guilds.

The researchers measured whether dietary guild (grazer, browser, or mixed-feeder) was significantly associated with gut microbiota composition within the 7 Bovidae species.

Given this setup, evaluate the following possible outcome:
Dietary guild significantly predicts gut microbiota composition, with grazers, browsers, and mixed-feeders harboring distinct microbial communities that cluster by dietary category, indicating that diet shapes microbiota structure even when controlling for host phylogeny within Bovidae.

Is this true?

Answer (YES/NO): YES